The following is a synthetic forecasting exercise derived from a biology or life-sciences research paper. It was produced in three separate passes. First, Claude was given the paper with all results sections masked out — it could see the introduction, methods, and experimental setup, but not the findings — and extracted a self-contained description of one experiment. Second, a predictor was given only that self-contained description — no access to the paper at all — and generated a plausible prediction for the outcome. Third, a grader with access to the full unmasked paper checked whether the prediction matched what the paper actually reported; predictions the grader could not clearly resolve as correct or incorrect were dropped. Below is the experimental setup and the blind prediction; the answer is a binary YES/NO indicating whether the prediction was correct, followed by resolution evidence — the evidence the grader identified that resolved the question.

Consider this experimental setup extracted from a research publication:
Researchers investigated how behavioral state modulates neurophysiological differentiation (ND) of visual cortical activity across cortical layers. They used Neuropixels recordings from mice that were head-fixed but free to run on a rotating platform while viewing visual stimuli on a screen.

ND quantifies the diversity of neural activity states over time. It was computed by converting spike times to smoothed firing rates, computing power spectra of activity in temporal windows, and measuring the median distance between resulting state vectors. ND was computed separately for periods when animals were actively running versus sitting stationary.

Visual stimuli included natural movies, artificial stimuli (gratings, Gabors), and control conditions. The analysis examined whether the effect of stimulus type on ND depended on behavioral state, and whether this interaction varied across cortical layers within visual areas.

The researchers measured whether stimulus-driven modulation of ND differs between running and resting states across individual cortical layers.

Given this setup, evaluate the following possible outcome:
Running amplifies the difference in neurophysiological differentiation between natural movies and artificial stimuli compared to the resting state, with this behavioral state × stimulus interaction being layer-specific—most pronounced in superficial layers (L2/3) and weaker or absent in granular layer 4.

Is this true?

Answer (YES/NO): NO